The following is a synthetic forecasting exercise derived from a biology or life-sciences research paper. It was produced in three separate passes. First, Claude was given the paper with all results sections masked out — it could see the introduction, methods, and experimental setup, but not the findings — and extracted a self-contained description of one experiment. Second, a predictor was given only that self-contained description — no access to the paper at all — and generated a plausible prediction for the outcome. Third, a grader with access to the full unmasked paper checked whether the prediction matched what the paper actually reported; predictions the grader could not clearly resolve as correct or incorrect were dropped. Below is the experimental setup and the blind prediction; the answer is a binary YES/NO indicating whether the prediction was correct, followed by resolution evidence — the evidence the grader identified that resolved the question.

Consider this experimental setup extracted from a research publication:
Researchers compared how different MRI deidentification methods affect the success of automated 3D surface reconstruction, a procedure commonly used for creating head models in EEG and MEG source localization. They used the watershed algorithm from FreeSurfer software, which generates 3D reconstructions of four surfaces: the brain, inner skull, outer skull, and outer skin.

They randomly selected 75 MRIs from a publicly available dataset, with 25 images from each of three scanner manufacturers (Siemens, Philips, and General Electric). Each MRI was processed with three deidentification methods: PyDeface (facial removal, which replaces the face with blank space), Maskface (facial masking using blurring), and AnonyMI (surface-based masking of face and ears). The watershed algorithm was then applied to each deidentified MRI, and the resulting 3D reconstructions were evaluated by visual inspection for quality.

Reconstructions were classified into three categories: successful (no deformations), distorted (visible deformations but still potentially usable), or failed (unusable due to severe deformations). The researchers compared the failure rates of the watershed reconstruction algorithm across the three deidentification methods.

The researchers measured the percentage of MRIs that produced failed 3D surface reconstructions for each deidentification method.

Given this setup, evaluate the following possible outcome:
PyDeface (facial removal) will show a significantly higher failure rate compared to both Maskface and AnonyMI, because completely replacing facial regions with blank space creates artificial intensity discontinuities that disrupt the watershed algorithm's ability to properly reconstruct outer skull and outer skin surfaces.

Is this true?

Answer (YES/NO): NO